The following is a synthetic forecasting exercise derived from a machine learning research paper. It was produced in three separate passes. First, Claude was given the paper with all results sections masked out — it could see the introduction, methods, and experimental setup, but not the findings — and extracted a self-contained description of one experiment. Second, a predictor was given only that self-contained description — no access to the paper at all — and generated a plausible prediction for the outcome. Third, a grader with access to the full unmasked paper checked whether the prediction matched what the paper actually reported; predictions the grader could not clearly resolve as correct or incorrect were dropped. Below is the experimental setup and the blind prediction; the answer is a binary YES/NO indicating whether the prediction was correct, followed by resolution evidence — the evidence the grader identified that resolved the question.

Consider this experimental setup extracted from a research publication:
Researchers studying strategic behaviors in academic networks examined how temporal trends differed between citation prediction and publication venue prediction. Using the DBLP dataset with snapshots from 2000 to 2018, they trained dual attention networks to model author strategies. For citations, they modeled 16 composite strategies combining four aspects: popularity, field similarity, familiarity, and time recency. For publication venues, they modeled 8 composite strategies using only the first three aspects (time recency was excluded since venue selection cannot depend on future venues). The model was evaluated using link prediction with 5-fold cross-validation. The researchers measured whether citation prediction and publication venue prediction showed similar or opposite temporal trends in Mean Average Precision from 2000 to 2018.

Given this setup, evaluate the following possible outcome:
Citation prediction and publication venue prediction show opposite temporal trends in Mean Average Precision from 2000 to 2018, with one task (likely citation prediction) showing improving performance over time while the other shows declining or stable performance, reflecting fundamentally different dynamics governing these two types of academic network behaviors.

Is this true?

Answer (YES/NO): NO